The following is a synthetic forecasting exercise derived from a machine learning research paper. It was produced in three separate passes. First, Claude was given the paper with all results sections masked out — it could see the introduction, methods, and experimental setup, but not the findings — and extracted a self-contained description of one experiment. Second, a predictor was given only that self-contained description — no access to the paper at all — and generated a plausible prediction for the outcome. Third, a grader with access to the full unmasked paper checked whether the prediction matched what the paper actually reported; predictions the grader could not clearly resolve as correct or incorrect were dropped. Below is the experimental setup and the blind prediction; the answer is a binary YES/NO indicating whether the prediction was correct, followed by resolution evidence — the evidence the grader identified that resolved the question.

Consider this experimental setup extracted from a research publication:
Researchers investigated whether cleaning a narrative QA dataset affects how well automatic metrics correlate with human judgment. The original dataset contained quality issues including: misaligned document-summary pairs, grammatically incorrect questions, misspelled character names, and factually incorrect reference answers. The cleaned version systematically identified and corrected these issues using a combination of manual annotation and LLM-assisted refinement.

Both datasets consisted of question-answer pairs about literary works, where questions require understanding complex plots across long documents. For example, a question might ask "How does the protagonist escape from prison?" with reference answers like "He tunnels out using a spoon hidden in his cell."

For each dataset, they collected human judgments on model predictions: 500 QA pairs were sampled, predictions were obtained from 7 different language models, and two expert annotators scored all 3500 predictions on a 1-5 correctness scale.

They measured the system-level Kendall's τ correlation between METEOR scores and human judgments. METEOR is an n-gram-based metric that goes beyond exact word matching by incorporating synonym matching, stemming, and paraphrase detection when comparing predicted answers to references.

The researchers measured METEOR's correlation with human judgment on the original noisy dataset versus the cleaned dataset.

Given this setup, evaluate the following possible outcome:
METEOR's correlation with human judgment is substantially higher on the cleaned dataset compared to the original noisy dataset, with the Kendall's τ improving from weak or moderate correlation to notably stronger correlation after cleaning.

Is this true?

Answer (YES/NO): YES